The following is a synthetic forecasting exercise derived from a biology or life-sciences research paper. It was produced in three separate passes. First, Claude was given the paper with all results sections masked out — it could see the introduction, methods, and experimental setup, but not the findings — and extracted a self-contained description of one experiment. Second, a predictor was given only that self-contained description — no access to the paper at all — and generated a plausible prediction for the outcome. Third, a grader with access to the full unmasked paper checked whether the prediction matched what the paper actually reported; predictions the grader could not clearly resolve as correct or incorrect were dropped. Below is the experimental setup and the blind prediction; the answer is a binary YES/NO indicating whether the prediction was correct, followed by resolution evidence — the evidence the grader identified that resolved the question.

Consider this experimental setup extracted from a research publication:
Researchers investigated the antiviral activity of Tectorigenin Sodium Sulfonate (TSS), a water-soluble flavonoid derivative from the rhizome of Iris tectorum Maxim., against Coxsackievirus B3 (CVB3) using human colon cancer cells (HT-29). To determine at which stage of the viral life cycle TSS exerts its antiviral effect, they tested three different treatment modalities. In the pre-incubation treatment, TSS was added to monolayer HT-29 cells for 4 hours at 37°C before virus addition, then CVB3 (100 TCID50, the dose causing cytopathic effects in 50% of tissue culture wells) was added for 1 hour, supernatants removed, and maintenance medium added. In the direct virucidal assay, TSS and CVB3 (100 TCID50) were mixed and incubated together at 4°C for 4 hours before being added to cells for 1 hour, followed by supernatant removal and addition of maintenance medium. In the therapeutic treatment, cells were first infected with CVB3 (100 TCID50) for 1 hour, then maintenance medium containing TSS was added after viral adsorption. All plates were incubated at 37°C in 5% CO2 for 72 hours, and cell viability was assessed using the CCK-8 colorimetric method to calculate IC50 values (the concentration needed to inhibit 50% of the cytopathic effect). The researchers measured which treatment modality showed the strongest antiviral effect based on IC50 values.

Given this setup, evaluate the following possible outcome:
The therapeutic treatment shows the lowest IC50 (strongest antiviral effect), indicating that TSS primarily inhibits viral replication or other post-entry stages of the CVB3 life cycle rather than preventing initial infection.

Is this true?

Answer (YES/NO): YES